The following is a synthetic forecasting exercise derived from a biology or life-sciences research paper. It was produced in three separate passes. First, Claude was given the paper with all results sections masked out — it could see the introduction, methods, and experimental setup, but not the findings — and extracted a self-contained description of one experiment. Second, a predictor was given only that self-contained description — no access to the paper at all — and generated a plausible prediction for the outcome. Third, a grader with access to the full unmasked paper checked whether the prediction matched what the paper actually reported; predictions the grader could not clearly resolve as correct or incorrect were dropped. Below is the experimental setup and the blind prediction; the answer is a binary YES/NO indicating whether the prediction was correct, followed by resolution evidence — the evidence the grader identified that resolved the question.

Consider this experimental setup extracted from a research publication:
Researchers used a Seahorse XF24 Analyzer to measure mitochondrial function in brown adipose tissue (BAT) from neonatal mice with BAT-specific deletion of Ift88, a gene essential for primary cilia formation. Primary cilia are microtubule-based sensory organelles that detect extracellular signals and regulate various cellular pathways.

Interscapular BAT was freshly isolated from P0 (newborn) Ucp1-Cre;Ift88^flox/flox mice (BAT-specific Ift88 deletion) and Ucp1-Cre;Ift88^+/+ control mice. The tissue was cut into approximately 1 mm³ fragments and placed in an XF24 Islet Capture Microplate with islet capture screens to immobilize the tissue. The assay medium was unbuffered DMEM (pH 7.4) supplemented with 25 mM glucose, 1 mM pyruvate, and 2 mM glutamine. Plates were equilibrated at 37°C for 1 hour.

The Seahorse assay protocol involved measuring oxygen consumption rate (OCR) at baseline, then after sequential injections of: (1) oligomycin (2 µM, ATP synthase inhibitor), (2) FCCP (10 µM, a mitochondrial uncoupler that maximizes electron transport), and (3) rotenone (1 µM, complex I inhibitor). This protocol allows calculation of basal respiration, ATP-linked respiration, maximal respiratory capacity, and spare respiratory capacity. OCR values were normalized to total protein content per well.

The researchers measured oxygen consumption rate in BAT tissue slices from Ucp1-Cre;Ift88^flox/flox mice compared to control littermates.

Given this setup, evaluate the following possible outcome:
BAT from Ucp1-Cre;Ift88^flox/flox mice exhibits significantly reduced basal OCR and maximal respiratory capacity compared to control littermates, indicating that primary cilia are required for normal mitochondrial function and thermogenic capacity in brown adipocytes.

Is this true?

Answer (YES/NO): NO